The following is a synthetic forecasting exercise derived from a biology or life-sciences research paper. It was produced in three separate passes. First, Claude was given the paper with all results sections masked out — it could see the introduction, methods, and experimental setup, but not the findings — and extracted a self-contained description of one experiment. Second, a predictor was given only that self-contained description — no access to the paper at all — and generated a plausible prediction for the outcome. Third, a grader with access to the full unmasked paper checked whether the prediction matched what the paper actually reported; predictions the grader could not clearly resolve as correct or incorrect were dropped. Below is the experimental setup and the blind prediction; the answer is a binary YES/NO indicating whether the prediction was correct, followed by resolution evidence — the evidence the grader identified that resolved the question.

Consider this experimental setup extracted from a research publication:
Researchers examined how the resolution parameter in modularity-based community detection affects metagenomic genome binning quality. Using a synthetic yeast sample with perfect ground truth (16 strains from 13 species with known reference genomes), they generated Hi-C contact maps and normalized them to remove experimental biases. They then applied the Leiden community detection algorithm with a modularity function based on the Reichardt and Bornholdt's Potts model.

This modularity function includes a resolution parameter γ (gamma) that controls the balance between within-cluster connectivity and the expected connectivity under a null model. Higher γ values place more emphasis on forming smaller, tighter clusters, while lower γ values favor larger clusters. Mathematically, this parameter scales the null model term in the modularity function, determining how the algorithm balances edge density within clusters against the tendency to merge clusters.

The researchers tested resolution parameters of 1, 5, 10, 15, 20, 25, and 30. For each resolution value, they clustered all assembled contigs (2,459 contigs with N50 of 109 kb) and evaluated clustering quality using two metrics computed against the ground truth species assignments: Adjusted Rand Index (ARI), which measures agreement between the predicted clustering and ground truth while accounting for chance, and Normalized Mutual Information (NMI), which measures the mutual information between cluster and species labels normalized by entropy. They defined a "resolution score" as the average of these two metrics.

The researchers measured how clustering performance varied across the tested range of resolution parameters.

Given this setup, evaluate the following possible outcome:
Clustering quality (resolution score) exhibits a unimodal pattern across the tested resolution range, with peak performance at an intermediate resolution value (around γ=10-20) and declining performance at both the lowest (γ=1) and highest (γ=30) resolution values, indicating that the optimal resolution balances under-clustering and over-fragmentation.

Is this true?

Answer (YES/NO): NO